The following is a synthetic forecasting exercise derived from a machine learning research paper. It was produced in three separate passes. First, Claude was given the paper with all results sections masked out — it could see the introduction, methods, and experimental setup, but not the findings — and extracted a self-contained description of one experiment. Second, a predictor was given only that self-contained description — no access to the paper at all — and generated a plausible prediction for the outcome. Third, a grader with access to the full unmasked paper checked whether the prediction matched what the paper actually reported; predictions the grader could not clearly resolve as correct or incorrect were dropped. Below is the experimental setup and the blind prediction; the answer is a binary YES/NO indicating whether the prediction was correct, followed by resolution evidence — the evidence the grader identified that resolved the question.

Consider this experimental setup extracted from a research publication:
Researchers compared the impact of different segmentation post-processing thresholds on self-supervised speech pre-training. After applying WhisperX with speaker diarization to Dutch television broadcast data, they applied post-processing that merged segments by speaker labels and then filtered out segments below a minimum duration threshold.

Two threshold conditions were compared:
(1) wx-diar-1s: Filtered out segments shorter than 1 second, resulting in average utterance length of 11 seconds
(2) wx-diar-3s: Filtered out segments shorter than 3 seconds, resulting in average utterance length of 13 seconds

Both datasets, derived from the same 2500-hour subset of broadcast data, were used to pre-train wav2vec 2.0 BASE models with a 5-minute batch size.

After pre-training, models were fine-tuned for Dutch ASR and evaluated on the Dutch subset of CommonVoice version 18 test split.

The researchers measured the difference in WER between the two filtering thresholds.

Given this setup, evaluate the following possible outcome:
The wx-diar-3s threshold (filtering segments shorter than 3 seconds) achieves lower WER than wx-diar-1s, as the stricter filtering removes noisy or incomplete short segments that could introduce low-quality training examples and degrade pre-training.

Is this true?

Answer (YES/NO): NO